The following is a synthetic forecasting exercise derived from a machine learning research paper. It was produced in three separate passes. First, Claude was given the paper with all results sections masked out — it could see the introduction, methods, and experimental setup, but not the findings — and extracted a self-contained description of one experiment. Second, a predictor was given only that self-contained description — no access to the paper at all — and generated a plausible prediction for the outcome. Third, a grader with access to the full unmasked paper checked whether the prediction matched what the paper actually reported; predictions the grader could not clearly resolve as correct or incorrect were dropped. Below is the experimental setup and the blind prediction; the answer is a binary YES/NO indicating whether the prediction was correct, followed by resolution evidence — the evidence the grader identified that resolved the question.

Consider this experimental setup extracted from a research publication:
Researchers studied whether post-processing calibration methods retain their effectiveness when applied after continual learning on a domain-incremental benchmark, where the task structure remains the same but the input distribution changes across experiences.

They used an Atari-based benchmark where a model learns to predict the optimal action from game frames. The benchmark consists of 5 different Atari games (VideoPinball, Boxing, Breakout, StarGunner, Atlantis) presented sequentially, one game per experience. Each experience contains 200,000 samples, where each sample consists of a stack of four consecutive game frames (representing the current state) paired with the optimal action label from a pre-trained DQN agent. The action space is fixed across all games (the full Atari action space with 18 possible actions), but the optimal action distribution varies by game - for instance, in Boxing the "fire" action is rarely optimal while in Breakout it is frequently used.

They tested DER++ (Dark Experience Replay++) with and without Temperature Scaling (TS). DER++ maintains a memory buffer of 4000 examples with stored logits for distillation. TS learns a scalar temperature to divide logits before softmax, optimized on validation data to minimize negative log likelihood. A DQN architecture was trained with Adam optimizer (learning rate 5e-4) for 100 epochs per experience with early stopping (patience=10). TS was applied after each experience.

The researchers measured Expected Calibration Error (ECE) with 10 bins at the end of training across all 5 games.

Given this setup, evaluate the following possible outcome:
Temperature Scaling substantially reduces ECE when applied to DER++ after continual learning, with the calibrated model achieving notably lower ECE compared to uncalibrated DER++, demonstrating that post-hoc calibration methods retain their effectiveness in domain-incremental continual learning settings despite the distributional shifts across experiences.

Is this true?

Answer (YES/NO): YES